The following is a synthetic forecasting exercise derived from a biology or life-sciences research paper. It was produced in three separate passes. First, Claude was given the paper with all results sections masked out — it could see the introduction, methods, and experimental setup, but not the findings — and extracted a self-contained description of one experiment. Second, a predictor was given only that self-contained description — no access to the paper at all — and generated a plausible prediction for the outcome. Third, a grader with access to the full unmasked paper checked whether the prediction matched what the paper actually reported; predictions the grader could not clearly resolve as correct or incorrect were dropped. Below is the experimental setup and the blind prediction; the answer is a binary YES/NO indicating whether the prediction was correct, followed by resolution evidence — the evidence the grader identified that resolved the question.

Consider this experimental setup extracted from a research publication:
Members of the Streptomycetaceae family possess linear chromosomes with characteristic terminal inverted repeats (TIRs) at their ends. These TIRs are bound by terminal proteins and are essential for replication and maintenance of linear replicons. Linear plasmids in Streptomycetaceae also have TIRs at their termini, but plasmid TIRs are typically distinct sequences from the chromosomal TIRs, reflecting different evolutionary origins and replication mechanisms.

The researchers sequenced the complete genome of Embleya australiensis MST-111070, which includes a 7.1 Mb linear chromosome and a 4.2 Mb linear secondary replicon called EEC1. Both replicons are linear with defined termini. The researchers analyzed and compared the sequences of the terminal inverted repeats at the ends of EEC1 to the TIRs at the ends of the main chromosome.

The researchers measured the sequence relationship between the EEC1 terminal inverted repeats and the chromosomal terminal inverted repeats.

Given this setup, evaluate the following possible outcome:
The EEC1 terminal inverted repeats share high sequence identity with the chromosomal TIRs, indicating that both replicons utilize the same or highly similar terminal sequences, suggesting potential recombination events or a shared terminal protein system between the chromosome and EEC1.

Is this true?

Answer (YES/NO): YES